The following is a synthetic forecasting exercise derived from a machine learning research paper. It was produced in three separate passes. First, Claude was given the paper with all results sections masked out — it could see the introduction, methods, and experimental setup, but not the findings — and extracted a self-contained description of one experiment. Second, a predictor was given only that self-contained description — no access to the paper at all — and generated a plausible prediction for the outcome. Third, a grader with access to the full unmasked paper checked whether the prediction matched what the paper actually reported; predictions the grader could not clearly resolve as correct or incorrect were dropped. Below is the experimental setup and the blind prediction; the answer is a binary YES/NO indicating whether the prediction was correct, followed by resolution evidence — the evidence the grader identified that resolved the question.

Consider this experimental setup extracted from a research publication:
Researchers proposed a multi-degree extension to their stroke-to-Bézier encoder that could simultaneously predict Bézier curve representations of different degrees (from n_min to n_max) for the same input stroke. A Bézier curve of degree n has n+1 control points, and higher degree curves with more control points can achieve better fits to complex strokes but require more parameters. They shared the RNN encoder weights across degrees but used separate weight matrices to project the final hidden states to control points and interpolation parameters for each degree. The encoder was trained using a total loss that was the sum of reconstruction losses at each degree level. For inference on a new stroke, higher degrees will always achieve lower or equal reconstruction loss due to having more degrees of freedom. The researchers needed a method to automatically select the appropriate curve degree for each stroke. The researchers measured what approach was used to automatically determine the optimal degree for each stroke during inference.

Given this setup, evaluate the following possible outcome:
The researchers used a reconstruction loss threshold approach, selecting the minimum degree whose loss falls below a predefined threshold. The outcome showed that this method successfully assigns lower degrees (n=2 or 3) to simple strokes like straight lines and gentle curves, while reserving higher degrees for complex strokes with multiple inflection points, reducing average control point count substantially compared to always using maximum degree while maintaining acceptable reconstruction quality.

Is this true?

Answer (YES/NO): NO